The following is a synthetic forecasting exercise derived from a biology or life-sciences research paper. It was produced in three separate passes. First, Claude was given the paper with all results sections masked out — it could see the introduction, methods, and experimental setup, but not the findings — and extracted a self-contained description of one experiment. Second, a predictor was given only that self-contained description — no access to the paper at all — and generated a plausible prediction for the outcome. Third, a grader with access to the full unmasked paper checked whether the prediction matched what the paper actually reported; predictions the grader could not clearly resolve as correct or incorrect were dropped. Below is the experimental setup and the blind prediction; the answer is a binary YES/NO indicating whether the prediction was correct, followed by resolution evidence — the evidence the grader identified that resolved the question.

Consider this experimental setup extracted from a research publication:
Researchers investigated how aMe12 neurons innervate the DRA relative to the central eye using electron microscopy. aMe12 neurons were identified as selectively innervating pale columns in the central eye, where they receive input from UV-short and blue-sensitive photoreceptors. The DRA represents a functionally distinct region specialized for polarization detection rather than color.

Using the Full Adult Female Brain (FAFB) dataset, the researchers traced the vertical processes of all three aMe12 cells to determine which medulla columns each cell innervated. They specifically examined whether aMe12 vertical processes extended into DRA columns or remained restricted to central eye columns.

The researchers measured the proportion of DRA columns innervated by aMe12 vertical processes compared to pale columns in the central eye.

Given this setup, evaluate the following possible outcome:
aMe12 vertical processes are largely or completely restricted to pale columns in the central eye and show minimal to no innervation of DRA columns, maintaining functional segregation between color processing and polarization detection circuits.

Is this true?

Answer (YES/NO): YES